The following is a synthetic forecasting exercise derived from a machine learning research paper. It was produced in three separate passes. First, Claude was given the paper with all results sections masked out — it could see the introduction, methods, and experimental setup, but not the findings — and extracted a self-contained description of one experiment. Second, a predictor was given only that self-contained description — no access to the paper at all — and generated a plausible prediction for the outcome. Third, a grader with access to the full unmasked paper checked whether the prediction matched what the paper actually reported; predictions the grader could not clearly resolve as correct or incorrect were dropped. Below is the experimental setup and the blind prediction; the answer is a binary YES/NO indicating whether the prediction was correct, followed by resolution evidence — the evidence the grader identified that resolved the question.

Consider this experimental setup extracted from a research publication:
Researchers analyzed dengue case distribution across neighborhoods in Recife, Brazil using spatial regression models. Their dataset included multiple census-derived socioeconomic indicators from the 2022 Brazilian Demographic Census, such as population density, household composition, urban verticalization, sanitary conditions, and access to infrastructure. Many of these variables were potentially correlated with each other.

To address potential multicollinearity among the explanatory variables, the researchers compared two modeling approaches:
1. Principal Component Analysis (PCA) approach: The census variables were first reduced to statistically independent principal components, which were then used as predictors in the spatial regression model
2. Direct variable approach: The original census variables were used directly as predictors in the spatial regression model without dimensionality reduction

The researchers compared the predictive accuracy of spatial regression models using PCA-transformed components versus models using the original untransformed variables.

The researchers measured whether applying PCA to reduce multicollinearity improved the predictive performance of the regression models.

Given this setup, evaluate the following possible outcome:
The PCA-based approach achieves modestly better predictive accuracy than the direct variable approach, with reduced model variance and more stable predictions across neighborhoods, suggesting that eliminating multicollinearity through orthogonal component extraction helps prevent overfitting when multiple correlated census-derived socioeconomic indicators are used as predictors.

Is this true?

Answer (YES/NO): NO